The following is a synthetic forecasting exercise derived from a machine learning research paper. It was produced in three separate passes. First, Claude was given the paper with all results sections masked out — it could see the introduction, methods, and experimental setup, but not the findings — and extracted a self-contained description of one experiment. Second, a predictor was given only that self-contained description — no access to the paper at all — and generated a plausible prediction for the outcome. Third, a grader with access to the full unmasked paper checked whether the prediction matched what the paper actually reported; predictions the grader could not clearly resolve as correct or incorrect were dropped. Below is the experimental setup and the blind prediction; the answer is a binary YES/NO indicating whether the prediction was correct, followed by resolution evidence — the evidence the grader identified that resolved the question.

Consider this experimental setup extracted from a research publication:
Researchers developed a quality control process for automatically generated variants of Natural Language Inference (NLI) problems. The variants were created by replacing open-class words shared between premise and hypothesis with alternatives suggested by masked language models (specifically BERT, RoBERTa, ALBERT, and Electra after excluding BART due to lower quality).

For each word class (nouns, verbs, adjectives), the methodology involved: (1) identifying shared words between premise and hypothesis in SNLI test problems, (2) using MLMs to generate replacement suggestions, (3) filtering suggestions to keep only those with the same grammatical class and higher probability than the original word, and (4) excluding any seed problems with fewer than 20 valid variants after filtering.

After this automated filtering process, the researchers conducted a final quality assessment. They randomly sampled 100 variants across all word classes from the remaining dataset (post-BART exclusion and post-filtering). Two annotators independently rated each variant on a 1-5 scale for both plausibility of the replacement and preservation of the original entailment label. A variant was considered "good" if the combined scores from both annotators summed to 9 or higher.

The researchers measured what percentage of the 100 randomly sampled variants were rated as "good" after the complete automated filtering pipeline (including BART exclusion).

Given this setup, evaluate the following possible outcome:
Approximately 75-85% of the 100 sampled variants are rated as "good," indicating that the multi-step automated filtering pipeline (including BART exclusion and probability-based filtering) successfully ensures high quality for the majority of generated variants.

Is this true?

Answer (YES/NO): NO